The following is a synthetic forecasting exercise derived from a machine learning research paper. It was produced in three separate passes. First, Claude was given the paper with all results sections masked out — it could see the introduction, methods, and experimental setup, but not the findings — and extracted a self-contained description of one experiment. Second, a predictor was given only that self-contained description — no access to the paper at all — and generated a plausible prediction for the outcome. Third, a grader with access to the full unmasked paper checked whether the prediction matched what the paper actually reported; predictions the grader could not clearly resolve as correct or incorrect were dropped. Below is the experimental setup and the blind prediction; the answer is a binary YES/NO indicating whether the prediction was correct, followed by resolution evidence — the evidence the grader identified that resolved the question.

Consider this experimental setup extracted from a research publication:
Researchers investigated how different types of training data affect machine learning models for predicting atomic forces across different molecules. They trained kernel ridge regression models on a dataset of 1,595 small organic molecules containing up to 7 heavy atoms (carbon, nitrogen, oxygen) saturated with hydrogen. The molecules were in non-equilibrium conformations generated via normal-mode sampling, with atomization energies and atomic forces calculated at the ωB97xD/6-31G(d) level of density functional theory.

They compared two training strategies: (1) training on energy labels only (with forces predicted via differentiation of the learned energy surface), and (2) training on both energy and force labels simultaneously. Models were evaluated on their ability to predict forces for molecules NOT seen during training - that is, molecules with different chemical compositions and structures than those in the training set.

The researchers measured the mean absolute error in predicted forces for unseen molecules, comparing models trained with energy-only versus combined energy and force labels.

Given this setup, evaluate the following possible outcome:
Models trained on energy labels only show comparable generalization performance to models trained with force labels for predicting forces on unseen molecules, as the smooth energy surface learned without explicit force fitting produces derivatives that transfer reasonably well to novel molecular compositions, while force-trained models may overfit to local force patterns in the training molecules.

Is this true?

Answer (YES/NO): NO